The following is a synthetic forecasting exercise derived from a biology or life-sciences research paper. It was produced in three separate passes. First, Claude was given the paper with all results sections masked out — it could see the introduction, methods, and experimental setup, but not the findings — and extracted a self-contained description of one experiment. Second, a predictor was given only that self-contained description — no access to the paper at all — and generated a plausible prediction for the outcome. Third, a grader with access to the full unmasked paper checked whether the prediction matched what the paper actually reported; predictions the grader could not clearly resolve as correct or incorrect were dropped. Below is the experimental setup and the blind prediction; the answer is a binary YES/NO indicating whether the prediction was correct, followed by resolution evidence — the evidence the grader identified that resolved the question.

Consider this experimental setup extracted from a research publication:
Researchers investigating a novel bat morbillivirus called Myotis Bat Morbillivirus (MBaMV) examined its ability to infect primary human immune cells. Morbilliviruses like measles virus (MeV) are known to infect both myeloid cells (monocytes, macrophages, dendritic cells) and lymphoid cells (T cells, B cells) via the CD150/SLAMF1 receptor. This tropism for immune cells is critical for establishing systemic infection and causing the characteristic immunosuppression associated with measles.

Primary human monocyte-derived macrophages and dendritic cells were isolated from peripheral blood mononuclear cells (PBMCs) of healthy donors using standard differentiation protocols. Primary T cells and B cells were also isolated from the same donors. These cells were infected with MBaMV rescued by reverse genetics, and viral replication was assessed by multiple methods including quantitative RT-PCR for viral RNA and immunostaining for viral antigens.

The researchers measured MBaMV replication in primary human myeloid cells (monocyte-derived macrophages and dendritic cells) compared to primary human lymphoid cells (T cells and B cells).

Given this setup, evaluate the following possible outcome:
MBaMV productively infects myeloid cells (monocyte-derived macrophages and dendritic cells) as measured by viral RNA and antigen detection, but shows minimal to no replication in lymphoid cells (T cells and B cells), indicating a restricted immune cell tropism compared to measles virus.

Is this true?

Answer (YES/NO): NO